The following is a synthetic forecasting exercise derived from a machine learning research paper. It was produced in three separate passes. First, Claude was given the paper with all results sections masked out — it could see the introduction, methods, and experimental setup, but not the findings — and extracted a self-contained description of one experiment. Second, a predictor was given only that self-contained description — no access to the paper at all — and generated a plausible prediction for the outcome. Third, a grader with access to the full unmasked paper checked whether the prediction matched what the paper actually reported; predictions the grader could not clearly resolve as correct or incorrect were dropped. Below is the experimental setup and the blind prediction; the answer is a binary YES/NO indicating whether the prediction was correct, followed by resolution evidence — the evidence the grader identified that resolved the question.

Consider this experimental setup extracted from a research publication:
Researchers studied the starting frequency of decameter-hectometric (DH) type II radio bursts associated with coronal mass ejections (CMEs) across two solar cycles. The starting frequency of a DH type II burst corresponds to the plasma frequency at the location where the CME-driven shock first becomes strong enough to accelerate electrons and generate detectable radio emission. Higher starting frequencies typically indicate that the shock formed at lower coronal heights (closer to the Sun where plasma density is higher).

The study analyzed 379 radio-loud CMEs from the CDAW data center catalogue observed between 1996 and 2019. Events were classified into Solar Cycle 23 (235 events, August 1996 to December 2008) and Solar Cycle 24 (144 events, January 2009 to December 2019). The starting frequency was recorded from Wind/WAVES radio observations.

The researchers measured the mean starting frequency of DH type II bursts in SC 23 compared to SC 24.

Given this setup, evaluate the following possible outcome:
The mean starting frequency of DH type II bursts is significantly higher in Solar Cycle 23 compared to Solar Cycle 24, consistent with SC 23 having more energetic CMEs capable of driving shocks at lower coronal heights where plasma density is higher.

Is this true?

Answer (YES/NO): NO